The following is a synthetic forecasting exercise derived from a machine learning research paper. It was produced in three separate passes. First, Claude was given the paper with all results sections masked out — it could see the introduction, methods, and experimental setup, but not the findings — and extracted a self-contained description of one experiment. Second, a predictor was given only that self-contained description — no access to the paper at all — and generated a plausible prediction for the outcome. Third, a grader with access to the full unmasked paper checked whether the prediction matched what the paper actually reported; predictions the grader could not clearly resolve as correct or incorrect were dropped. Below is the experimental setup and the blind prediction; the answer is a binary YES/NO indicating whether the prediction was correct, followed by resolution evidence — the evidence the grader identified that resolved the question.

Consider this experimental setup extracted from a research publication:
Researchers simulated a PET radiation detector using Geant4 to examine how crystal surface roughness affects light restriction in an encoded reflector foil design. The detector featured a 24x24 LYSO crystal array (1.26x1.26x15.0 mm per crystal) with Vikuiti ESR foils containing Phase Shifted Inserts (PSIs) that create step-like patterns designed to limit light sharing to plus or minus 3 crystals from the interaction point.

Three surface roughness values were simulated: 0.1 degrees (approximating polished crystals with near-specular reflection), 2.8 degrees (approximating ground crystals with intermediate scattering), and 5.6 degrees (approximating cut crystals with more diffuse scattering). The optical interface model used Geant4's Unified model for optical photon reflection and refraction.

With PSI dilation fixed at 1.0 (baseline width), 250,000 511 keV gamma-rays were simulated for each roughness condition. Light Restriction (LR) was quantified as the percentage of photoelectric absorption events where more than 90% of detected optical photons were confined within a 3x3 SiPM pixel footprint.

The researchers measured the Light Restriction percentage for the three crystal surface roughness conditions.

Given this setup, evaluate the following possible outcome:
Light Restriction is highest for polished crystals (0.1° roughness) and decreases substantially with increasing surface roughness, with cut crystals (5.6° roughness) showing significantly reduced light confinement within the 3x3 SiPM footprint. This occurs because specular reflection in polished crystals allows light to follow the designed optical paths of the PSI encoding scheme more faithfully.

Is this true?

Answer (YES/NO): NO